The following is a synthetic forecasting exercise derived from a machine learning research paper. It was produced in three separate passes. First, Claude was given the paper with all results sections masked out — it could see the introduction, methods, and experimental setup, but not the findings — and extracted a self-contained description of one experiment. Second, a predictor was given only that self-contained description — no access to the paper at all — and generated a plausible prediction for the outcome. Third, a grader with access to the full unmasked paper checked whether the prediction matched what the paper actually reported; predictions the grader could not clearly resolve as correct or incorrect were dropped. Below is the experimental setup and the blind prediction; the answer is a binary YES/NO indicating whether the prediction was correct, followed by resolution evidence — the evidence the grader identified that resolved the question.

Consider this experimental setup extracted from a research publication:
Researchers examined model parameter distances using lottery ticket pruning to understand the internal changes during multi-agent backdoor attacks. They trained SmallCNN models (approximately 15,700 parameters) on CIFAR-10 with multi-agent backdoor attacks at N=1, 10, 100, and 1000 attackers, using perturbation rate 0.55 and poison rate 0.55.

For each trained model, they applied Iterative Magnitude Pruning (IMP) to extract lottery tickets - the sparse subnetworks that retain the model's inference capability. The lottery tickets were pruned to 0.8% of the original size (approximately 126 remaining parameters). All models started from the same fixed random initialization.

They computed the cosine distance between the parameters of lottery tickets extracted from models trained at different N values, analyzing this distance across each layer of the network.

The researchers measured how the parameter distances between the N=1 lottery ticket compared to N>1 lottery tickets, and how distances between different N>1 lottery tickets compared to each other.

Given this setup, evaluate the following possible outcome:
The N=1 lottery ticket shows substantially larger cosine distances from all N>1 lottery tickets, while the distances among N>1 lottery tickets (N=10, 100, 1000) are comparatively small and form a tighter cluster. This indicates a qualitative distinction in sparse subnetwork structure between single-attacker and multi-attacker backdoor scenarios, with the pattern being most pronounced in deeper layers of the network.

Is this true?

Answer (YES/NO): NO